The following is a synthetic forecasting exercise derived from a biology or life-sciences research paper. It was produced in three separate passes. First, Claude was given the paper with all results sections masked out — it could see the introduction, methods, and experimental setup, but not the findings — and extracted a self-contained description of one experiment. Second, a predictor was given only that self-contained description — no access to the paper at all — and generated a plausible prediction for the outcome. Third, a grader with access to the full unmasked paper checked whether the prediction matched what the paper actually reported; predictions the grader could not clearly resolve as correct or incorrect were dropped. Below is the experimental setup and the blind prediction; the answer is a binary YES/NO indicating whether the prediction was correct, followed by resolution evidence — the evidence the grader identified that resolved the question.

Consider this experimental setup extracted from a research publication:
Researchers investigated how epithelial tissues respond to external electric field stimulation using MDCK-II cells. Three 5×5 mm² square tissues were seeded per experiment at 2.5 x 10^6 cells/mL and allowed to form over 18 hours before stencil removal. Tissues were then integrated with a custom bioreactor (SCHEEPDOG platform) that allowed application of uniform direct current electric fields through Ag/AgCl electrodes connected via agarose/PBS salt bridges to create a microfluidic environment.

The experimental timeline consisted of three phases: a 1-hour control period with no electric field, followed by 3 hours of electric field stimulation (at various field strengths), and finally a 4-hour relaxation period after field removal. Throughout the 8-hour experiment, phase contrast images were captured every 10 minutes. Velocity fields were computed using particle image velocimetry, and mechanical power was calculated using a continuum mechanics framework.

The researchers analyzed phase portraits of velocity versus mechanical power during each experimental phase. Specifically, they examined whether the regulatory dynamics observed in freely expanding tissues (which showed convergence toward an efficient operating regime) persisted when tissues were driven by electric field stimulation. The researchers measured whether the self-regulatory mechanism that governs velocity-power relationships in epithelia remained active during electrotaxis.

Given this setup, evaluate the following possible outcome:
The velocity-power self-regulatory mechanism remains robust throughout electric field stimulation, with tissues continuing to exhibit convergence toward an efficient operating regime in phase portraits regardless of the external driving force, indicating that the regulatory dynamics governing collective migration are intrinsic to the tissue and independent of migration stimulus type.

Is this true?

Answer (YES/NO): NO